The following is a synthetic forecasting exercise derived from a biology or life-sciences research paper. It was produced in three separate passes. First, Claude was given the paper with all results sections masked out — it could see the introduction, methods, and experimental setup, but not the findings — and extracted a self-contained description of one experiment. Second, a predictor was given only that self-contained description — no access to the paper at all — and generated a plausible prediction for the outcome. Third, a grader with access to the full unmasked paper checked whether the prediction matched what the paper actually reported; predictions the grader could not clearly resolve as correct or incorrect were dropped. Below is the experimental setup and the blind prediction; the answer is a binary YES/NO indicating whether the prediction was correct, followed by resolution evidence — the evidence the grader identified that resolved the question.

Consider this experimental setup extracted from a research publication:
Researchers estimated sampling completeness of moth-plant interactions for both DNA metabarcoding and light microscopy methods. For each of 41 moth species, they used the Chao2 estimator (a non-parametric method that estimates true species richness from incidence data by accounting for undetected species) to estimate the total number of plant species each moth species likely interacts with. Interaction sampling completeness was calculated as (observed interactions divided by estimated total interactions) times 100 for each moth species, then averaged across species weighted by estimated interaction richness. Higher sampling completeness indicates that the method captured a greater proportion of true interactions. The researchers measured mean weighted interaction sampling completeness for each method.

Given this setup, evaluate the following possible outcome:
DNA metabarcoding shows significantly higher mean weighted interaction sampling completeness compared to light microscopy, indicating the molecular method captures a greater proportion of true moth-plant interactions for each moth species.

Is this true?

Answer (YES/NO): NO